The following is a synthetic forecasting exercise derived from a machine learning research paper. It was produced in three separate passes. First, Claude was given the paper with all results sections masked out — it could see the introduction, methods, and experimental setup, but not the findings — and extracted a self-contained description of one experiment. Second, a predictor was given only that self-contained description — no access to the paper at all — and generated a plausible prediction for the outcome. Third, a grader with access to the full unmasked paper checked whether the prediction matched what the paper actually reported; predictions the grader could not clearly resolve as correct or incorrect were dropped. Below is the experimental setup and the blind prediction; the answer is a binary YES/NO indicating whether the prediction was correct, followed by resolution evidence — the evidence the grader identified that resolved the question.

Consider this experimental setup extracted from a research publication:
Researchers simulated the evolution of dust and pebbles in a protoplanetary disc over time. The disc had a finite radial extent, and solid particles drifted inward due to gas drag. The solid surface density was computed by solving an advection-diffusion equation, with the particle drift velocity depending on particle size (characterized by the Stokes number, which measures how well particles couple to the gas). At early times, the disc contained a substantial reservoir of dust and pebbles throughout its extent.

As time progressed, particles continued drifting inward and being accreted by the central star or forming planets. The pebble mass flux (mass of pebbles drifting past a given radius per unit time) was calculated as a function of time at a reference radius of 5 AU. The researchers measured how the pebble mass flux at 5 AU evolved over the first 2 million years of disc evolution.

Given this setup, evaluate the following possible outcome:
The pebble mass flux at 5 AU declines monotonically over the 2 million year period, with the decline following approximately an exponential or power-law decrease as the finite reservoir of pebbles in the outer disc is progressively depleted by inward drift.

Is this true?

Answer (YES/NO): NO